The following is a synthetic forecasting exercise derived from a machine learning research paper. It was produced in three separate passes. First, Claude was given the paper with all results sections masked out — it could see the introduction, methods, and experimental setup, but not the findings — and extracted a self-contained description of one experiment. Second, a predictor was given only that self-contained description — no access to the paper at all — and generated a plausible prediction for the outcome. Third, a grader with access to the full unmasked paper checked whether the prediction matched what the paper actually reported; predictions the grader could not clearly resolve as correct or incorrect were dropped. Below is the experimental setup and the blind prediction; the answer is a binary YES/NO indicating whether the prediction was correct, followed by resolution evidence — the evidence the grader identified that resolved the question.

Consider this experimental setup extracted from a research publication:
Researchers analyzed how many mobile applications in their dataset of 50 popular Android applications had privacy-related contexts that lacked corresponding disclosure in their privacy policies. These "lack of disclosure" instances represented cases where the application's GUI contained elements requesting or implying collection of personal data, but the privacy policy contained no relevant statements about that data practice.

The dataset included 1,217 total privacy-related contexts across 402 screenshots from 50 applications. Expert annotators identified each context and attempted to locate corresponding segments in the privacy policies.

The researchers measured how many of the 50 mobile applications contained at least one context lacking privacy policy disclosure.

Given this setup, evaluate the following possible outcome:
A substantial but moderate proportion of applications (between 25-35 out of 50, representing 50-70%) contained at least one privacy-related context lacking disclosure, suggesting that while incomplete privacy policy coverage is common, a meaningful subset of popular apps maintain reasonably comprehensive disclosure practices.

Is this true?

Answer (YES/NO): NO